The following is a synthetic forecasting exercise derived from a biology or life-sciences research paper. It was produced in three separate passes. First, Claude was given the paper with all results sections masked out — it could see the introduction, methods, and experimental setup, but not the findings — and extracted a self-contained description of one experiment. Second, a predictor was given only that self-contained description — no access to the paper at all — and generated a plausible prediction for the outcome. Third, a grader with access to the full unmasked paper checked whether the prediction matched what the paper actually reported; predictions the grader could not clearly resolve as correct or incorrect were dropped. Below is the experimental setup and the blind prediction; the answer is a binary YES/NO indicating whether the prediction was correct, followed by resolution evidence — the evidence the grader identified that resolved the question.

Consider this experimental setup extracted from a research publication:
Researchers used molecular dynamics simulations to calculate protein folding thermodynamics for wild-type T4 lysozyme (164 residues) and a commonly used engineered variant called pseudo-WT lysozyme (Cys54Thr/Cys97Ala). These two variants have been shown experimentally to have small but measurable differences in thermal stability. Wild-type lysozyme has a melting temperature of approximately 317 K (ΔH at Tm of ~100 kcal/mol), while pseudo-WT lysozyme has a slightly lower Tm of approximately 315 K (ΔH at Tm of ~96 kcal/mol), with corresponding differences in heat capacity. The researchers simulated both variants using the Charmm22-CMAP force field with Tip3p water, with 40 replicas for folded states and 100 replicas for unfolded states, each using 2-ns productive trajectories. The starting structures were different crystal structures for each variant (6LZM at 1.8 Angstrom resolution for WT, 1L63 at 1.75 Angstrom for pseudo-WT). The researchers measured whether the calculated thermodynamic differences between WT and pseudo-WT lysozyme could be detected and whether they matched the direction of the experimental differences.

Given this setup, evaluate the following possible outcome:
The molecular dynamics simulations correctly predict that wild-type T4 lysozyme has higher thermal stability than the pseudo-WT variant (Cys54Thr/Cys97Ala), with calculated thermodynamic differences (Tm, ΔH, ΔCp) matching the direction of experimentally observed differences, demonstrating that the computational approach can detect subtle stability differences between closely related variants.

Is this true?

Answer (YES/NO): NO